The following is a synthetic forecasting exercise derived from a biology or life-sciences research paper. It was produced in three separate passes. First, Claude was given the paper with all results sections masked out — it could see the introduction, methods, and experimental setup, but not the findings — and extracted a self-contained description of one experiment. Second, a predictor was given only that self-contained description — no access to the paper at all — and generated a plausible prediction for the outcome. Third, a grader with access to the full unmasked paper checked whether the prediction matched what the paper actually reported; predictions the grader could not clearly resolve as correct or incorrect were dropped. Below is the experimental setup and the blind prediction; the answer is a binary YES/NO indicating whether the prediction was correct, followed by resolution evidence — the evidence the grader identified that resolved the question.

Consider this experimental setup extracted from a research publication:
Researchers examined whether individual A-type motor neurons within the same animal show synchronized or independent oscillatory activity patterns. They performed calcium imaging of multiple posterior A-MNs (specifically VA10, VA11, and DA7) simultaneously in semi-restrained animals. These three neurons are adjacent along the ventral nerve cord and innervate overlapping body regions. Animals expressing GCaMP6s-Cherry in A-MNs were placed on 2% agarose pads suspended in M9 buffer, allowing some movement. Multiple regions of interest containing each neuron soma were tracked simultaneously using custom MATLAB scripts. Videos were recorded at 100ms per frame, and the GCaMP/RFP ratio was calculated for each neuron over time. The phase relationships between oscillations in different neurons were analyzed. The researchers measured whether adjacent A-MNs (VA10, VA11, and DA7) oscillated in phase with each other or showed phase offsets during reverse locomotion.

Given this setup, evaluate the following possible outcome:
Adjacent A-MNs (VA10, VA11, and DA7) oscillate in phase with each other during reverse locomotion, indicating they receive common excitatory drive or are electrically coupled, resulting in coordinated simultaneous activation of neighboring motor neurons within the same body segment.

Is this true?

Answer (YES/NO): NO